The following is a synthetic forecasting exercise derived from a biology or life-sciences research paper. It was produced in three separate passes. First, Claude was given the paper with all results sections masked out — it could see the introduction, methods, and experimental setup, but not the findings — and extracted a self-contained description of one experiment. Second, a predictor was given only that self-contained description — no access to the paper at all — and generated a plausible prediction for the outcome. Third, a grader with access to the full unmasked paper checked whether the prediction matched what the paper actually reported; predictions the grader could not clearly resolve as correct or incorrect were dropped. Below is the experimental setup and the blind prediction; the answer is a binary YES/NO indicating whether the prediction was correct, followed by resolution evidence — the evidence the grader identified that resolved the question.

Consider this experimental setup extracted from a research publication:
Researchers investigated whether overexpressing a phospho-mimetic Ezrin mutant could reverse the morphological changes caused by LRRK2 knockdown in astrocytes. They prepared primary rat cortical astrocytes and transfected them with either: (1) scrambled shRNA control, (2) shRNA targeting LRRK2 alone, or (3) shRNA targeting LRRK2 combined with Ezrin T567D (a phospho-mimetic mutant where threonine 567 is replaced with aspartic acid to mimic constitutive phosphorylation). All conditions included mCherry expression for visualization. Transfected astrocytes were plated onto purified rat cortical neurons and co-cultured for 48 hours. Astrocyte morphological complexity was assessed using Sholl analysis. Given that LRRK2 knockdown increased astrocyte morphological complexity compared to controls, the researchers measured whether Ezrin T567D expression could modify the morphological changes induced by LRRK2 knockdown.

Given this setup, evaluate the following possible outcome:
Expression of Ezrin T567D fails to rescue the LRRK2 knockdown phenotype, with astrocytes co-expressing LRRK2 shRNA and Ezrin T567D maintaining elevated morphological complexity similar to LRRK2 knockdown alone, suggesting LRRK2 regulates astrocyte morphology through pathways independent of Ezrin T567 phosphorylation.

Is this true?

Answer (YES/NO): NO